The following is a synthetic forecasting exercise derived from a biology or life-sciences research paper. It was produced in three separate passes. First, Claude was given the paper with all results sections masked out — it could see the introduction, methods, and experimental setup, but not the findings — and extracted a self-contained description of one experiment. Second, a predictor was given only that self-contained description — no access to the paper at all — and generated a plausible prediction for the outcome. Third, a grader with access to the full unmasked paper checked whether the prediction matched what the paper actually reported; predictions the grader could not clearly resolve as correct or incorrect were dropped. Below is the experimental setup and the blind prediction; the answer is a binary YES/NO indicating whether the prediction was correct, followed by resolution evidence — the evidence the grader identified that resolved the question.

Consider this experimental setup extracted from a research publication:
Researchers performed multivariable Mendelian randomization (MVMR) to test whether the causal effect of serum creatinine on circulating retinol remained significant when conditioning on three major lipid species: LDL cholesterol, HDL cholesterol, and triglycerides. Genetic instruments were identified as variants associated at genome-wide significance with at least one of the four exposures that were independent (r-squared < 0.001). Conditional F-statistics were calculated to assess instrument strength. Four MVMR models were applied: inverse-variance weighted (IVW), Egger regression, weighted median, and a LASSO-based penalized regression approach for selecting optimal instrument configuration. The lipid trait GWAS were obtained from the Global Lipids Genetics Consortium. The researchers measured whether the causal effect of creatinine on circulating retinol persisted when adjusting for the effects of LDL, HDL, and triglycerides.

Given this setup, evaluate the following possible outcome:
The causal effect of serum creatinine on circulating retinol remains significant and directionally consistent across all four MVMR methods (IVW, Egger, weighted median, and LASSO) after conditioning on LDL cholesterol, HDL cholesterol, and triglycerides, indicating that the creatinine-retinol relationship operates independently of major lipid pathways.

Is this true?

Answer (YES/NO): NO